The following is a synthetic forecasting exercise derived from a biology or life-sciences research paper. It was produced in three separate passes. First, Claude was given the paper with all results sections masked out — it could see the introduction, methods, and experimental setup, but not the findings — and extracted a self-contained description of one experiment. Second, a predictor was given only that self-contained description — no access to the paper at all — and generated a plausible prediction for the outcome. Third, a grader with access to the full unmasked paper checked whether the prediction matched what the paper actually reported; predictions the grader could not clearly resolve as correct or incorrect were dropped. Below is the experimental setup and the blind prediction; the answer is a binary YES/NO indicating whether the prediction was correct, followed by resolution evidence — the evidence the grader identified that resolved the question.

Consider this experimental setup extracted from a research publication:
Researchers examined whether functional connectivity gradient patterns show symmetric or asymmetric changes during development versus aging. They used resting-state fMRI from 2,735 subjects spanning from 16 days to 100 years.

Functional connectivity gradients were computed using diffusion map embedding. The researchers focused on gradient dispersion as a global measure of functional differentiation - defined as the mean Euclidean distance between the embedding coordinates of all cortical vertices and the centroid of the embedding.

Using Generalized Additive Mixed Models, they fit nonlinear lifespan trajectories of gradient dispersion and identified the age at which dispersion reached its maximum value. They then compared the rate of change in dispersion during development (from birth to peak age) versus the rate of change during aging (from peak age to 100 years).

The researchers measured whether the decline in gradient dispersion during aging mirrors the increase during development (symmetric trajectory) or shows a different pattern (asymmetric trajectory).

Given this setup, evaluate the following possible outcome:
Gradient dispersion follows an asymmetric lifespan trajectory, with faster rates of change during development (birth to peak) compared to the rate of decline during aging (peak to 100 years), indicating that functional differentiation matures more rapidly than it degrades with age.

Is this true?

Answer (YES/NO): YES